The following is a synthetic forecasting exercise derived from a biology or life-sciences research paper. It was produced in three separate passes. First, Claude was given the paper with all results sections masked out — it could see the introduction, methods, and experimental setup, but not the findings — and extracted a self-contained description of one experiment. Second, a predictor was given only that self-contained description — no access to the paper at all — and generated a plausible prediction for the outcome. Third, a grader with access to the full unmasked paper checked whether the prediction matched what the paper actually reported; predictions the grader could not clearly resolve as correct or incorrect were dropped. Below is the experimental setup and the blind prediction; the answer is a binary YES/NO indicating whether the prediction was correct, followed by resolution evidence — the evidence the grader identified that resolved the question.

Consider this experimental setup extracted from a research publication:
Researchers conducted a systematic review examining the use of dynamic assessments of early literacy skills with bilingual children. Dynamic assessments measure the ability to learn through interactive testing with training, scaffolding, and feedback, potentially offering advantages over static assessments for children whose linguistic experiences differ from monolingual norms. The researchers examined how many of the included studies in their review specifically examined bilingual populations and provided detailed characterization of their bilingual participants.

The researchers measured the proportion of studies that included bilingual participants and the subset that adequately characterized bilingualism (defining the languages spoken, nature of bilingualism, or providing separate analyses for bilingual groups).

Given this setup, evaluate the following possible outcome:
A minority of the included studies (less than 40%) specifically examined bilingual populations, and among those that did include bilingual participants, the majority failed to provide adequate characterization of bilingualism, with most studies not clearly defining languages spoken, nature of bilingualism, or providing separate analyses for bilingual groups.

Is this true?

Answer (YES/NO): YES